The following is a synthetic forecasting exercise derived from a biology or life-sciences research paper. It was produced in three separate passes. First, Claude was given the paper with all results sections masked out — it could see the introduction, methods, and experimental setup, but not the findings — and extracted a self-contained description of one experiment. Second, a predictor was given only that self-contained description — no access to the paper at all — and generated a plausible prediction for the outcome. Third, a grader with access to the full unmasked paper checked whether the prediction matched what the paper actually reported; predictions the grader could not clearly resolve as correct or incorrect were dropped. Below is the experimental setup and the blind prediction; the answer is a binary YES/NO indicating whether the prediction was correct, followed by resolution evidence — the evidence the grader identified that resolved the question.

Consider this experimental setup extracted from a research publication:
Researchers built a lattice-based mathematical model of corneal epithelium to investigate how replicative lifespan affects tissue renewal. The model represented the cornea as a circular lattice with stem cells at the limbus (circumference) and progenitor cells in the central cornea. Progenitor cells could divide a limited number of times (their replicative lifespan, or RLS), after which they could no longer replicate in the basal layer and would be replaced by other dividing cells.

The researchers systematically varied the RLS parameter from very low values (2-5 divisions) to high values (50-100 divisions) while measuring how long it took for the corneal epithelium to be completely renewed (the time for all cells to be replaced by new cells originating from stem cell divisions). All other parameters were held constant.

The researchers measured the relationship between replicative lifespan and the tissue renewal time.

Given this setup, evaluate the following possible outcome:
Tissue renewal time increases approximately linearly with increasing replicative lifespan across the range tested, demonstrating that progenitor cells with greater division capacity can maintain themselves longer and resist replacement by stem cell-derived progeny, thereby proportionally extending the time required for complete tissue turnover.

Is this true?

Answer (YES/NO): NO